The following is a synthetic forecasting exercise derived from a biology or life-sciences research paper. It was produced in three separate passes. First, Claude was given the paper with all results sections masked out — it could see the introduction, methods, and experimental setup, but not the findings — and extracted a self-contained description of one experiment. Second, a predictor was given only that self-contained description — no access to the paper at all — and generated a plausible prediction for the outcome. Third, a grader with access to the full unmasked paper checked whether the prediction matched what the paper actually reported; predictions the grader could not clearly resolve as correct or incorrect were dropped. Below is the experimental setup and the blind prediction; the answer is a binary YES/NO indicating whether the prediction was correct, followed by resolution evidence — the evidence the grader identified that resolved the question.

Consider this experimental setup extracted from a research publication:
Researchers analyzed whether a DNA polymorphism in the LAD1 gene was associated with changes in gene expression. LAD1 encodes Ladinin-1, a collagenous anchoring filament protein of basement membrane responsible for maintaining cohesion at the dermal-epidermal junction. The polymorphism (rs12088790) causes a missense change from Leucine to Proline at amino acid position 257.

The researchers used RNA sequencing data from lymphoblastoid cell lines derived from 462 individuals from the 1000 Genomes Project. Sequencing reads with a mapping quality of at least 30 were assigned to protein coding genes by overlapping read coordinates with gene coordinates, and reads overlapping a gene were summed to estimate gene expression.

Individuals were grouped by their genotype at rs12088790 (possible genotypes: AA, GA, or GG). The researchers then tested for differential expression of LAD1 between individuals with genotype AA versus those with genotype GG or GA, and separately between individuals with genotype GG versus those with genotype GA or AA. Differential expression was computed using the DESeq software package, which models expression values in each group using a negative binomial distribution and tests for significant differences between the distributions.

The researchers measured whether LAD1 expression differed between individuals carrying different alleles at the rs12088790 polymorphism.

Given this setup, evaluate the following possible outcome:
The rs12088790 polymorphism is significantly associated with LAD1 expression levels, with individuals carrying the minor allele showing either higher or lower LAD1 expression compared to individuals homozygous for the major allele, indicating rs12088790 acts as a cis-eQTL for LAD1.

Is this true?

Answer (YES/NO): YES